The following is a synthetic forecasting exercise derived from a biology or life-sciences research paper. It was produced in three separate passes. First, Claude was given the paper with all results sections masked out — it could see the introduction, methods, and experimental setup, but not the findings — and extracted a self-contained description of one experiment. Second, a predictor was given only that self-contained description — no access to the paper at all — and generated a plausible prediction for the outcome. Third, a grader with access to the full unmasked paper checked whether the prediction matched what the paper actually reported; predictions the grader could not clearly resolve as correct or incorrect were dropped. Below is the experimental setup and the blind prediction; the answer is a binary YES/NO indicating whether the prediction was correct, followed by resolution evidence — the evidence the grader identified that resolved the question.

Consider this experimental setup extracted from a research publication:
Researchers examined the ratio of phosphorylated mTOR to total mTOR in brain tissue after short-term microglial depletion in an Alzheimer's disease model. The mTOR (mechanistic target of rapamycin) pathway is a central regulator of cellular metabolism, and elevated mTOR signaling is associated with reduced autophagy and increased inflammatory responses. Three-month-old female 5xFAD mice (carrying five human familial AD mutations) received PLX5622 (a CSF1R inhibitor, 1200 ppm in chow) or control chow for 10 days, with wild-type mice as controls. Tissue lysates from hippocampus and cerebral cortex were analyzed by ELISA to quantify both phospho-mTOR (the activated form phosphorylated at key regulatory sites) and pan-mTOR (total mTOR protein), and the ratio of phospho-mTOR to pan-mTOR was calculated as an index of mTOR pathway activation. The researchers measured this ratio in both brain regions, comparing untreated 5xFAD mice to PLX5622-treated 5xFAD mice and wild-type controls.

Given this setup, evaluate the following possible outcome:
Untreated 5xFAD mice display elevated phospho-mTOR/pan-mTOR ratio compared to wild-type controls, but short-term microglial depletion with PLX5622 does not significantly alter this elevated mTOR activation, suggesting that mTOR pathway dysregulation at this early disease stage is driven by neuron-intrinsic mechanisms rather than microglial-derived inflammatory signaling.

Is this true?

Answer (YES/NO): NO